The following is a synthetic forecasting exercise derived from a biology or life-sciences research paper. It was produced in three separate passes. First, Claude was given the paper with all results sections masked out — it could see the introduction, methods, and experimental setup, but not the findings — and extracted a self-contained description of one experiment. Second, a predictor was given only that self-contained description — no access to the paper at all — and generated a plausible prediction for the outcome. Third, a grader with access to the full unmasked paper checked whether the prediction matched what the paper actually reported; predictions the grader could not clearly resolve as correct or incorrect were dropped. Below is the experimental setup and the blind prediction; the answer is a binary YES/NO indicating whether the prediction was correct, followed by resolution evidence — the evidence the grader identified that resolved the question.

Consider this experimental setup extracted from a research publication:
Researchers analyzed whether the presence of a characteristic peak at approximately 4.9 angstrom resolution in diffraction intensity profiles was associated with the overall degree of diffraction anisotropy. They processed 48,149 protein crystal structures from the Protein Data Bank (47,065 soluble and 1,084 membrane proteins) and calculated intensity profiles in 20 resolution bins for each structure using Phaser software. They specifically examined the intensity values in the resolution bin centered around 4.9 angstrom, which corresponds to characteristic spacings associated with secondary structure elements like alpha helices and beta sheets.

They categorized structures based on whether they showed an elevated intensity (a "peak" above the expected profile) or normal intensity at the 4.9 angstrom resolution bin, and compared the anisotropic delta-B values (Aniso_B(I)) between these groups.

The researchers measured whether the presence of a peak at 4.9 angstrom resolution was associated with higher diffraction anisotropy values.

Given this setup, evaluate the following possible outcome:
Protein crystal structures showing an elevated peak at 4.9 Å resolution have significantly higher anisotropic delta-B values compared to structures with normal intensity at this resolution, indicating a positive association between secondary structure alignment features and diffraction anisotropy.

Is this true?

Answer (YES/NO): YES